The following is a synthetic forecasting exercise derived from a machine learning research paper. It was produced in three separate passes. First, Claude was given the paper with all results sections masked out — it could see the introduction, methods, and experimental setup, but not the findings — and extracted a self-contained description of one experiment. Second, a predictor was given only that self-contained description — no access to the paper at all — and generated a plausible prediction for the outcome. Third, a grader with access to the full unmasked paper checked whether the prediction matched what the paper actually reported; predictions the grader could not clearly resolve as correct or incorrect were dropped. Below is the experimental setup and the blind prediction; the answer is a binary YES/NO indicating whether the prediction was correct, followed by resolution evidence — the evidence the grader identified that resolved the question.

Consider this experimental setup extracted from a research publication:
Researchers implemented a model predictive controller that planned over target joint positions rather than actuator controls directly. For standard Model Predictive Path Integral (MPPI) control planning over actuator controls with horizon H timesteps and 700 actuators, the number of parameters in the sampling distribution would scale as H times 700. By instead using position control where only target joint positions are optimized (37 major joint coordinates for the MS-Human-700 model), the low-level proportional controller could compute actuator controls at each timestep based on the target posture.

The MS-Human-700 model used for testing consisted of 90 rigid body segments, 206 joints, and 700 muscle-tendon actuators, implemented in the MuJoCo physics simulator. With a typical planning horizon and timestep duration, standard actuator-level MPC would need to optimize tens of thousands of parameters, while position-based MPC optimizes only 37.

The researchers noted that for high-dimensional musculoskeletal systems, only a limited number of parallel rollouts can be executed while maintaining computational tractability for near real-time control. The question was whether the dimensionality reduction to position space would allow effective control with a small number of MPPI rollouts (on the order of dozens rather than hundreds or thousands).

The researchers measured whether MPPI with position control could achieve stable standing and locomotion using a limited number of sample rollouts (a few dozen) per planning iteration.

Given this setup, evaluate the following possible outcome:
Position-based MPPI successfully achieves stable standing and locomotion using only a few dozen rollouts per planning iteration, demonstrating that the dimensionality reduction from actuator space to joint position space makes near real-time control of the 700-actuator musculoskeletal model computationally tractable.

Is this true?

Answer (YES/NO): YES